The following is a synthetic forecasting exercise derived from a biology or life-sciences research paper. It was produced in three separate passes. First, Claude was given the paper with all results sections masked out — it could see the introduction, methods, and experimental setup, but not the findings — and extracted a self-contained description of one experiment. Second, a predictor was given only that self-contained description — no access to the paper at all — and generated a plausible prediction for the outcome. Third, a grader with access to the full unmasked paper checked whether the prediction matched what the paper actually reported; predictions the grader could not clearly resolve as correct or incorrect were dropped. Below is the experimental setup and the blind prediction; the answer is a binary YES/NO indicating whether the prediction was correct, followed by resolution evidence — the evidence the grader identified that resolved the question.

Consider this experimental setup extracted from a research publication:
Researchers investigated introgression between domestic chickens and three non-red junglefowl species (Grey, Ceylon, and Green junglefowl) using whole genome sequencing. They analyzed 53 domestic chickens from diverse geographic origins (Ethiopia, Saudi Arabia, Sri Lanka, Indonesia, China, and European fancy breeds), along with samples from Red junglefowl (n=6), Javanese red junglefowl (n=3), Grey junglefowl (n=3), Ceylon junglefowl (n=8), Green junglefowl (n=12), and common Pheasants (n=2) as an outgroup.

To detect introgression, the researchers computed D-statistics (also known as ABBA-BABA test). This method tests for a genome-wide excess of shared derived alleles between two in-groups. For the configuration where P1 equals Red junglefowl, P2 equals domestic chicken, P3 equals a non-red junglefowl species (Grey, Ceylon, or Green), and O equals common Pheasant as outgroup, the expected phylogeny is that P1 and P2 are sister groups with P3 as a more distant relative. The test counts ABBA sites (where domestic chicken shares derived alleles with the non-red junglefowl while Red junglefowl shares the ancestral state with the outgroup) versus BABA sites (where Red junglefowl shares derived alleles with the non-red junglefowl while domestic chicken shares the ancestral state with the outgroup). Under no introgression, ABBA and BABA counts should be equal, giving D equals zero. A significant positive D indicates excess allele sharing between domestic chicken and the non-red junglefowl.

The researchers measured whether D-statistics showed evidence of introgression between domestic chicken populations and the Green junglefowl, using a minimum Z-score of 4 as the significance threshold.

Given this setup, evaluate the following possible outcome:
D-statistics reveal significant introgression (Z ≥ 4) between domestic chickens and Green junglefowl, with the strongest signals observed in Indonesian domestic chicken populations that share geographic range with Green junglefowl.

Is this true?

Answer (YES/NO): NO